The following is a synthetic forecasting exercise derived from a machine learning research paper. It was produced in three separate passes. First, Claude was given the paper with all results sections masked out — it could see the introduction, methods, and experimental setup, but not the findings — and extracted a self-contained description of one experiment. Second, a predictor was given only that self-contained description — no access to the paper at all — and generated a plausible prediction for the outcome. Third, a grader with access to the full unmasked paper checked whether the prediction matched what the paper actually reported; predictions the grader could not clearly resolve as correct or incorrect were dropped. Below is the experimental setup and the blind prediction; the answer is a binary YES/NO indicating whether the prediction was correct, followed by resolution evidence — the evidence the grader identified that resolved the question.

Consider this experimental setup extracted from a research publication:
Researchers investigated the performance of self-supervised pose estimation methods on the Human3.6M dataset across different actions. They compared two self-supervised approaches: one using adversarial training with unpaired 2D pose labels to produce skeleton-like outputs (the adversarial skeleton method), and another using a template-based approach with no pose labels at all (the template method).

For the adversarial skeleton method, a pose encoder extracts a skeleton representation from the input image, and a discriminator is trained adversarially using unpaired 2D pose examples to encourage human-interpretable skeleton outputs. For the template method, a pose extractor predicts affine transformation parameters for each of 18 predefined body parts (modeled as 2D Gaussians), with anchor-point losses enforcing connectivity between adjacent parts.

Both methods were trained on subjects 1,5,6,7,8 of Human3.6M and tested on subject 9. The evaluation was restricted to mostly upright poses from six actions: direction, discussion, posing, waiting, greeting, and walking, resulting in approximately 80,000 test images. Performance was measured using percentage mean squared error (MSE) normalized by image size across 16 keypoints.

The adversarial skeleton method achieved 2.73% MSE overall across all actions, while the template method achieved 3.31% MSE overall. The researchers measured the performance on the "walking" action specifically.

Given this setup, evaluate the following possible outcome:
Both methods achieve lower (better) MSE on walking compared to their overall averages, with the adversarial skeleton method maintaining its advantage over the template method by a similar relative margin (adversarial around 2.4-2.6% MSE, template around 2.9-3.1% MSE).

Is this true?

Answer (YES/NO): NO